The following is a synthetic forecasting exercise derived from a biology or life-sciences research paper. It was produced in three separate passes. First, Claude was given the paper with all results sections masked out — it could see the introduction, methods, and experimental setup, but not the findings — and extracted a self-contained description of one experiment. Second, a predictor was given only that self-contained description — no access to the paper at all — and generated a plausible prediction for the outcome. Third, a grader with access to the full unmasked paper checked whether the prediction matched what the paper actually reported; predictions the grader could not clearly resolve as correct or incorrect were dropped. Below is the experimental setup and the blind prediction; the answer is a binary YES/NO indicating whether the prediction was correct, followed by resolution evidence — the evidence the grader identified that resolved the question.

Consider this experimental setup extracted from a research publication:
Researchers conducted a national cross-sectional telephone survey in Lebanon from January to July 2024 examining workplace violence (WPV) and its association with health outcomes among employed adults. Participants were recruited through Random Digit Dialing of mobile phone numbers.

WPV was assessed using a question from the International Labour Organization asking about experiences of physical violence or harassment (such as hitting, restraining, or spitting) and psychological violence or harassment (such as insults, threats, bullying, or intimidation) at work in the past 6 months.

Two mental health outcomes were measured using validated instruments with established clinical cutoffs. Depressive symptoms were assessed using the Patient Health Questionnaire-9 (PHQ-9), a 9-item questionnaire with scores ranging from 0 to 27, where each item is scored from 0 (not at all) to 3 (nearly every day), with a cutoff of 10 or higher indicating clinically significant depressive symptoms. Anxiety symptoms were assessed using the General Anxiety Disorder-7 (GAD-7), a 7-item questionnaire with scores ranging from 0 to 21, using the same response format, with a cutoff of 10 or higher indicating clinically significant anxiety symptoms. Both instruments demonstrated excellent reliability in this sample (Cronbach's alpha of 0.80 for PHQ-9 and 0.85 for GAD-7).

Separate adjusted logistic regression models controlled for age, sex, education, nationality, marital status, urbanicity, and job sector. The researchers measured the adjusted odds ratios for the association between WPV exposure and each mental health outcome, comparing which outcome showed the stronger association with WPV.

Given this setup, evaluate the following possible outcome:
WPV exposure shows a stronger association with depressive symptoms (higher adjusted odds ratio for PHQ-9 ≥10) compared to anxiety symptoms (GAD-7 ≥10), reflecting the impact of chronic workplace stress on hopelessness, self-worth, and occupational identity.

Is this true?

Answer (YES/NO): NO